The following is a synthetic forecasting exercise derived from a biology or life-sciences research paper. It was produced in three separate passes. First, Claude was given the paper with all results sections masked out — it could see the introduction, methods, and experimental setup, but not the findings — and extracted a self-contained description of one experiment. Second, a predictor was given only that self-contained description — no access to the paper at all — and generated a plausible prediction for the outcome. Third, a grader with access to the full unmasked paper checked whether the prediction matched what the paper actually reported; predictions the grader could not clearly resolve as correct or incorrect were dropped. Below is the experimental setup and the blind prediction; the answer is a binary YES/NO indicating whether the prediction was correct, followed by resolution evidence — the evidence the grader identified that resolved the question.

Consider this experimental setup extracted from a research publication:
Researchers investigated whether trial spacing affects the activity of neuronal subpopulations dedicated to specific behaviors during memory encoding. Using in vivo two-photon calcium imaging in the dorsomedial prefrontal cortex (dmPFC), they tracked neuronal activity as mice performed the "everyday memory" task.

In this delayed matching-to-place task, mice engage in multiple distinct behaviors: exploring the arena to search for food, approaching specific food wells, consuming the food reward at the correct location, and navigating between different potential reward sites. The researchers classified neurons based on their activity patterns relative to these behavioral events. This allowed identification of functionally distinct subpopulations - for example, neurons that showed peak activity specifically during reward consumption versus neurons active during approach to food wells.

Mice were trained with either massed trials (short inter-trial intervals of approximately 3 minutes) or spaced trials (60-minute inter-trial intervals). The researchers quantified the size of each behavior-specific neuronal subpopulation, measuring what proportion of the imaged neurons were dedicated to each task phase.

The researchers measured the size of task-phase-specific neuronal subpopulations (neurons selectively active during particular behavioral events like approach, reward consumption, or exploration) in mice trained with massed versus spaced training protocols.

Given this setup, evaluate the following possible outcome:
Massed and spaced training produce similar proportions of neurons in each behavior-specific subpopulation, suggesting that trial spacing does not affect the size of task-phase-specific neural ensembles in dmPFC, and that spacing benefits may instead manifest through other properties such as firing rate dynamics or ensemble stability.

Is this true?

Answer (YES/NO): YES